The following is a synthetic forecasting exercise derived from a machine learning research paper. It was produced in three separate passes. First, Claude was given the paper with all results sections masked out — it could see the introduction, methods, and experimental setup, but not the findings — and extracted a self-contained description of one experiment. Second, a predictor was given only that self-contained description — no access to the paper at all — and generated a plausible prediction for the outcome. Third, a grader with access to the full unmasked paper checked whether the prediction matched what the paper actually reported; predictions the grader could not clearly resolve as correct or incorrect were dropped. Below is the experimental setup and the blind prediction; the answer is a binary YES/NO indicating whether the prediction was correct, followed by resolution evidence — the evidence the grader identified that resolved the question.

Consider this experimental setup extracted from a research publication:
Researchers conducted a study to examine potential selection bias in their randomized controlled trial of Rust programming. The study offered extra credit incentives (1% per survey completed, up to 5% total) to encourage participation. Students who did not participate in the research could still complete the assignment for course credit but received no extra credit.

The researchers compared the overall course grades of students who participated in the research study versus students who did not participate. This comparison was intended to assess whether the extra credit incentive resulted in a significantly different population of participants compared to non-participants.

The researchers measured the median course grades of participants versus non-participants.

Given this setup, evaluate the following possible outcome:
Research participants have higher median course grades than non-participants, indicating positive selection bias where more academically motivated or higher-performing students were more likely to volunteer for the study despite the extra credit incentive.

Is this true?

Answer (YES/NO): YES